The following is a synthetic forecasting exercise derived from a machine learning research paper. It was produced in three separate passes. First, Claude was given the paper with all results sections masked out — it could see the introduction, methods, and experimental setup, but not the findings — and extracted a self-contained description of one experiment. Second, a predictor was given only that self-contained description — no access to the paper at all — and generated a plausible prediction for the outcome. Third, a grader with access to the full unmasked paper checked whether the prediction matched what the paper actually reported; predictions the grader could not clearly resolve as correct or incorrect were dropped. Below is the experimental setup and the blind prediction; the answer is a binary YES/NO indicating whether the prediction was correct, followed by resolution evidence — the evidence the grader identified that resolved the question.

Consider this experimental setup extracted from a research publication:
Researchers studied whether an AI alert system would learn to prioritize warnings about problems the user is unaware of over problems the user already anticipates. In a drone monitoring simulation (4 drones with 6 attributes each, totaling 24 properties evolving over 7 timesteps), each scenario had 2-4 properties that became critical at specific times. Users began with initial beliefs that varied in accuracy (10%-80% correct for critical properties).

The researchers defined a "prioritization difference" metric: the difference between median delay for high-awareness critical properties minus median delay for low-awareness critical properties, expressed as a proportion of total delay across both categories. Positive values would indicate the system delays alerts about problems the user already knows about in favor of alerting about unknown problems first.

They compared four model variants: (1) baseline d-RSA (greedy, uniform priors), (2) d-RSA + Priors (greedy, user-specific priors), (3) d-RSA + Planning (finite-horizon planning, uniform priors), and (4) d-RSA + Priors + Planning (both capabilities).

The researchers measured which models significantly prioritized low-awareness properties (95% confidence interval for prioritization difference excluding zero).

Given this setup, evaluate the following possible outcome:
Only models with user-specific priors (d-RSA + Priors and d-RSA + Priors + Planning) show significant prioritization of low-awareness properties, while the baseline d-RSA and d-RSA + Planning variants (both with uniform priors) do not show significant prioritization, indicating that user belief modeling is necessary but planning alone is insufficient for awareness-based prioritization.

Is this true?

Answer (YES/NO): NO